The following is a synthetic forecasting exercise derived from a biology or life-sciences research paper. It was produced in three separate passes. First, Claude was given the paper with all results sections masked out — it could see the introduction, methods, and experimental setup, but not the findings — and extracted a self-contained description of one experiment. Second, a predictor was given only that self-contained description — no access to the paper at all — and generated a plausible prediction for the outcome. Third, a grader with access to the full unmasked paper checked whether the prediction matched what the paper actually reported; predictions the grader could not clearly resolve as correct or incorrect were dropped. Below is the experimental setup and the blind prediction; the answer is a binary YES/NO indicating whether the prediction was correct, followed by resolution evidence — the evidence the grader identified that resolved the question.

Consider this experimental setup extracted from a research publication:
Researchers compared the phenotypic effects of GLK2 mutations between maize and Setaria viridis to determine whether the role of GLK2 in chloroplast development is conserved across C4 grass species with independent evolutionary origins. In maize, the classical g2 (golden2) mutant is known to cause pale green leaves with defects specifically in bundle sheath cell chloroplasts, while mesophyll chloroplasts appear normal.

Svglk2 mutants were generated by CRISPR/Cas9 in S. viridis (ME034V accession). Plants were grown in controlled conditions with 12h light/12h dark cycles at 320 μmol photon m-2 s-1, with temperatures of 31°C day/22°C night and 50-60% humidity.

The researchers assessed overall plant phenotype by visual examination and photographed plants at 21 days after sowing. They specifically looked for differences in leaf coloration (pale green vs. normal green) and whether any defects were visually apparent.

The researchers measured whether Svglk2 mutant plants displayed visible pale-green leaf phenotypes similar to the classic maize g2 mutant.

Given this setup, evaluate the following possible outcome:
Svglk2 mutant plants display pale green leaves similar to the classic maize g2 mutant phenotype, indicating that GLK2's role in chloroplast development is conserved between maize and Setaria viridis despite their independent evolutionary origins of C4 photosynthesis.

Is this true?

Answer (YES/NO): NO